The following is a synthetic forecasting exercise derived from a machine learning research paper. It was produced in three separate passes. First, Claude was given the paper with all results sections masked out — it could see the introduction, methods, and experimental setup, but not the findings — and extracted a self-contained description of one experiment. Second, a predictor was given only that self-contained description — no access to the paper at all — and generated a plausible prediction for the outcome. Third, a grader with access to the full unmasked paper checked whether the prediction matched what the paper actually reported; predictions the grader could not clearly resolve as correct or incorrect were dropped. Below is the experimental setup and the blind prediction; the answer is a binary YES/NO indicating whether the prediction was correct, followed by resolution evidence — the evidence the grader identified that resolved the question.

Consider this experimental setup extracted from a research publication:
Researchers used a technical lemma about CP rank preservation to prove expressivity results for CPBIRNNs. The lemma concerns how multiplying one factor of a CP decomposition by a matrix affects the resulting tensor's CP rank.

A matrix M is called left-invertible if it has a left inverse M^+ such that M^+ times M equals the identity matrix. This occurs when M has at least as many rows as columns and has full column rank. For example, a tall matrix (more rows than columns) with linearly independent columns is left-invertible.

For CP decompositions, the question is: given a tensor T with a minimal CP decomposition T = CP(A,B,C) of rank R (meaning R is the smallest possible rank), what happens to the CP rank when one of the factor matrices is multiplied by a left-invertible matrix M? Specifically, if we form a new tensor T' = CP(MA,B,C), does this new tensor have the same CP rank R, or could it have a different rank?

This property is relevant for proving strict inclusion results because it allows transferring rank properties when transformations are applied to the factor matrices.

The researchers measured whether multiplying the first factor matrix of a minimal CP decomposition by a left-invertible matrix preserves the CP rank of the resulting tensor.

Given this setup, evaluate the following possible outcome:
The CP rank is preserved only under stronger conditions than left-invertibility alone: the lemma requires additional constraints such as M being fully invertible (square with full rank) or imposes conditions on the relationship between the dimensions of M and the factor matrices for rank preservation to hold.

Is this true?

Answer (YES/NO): NO